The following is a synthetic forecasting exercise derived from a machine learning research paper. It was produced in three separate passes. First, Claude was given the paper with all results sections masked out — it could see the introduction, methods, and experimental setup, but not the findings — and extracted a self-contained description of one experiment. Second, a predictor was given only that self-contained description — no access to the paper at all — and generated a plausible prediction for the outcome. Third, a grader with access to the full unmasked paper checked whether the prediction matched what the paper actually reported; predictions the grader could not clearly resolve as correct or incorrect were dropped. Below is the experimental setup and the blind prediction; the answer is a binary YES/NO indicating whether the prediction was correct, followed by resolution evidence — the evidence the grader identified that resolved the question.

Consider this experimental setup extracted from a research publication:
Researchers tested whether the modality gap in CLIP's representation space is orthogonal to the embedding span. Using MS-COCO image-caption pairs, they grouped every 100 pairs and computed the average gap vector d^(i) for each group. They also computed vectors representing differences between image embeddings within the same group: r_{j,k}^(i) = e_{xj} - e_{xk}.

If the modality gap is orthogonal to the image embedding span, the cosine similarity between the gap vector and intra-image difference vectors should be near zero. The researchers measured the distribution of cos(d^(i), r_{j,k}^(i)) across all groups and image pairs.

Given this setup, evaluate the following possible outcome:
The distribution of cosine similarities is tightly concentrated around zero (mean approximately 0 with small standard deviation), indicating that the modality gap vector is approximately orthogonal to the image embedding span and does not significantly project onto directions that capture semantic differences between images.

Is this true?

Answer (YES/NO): YES